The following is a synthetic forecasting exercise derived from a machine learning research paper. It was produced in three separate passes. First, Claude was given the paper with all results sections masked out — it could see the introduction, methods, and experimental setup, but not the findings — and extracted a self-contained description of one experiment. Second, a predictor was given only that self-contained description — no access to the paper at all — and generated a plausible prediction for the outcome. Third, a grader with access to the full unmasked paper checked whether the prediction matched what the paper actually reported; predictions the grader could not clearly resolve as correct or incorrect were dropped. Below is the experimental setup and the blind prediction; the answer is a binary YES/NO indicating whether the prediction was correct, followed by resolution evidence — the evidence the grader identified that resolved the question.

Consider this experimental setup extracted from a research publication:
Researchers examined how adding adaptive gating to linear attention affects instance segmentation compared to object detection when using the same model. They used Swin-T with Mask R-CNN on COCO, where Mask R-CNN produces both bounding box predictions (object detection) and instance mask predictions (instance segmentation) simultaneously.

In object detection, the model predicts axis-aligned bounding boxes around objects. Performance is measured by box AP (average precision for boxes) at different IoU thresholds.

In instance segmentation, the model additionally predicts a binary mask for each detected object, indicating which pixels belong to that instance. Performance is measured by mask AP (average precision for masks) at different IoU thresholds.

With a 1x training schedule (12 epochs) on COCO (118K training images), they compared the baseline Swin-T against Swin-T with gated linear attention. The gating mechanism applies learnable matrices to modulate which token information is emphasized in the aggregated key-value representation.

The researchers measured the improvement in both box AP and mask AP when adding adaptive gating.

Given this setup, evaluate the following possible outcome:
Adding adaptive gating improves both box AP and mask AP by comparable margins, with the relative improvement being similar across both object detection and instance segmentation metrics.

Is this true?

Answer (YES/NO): YES